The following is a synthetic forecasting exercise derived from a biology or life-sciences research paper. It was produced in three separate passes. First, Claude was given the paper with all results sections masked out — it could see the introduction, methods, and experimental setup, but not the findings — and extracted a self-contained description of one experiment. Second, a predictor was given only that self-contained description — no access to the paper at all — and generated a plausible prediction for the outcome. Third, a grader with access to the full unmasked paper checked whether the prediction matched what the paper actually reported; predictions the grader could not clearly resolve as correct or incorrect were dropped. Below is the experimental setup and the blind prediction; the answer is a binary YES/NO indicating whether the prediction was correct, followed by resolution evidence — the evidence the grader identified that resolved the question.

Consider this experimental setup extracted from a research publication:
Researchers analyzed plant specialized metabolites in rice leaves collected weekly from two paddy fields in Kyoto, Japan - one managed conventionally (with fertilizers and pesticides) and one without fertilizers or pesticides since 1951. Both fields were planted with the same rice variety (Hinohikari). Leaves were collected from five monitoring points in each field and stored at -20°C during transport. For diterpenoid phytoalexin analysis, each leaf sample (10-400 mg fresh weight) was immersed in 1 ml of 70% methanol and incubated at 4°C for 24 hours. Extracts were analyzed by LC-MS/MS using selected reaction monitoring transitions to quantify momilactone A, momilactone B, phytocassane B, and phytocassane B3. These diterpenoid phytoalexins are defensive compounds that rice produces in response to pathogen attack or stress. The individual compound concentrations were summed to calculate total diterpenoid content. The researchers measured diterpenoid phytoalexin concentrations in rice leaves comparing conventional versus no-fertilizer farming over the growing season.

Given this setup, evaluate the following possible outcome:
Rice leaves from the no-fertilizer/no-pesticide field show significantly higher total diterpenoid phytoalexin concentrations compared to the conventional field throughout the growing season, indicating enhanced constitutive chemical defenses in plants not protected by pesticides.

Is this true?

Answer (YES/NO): NO